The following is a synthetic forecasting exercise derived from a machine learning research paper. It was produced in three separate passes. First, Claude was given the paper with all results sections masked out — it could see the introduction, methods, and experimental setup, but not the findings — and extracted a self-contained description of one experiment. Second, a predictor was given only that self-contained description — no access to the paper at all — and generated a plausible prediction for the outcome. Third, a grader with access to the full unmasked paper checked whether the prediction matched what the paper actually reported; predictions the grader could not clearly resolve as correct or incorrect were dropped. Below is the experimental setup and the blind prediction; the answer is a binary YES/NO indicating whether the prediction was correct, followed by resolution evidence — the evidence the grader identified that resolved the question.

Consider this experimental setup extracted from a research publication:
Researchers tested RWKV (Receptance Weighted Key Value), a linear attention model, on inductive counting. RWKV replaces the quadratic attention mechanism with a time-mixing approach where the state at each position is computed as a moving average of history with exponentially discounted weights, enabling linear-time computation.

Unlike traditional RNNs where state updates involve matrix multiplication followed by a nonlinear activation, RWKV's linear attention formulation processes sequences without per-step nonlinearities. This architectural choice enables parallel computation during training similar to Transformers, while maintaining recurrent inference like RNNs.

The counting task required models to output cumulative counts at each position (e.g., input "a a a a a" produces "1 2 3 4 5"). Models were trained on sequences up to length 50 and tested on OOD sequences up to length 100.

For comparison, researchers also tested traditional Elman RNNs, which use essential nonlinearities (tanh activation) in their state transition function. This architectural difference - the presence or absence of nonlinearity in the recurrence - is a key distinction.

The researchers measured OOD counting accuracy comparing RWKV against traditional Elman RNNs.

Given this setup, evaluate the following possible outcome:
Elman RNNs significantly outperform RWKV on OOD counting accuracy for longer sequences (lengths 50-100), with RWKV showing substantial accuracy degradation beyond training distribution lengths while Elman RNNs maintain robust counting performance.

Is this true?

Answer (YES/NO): YES